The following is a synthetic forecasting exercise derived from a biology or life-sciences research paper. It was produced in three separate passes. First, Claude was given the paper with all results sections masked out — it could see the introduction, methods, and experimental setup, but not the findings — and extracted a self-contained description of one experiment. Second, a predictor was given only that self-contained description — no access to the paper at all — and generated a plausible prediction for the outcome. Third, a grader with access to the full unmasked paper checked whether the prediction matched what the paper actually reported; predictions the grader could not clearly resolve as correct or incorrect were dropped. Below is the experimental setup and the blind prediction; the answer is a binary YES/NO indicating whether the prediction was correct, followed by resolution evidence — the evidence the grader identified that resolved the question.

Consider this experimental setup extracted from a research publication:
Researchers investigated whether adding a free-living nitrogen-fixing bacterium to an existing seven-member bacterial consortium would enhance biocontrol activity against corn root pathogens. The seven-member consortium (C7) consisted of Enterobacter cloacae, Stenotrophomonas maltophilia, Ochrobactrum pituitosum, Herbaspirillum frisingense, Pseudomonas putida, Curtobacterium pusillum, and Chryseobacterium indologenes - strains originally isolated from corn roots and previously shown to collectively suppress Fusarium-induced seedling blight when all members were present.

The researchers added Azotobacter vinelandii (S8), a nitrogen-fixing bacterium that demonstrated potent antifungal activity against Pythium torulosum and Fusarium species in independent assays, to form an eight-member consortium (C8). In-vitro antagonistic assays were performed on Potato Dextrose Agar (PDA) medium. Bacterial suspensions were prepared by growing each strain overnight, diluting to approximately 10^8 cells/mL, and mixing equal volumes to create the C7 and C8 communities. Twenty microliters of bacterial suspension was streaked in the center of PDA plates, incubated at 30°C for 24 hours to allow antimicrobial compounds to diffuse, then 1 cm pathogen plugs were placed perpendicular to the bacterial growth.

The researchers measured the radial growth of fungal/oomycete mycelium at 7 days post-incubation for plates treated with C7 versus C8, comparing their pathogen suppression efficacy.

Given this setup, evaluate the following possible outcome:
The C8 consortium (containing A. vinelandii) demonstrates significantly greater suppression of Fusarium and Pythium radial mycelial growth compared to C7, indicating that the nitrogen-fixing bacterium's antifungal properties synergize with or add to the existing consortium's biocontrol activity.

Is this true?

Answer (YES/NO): NO